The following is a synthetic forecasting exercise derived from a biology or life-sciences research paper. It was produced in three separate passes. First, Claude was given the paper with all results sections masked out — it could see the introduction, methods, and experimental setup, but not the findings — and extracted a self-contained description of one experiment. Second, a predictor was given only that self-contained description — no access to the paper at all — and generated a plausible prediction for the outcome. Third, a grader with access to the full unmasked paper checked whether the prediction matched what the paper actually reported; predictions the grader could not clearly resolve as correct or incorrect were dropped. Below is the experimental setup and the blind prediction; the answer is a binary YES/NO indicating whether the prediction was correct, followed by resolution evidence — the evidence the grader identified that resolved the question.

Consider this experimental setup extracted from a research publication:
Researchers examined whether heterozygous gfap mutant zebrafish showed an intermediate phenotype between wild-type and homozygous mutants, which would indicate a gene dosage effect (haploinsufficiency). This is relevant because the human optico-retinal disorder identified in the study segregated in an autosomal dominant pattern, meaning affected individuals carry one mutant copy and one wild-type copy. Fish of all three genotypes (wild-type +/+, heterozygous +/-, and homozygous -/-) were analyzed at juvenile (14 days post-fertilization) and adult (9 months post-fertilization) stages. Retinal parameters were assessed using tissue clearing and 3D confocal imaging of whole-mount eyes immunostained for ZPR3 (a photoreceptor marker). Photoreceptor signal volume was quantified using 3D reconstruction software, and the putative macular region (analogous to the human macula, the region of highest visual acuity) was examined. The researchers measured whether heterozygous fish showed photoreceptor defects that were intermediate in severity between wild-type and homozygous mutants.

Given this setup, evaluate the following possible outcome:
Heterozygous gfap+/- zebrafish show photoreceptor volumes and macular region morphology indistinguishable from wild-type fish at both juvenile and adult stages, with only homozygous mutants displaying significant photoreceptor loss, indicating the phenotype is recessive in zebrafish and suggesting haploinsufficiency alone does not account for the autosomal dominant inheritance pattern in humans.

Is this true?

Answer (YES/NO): NO